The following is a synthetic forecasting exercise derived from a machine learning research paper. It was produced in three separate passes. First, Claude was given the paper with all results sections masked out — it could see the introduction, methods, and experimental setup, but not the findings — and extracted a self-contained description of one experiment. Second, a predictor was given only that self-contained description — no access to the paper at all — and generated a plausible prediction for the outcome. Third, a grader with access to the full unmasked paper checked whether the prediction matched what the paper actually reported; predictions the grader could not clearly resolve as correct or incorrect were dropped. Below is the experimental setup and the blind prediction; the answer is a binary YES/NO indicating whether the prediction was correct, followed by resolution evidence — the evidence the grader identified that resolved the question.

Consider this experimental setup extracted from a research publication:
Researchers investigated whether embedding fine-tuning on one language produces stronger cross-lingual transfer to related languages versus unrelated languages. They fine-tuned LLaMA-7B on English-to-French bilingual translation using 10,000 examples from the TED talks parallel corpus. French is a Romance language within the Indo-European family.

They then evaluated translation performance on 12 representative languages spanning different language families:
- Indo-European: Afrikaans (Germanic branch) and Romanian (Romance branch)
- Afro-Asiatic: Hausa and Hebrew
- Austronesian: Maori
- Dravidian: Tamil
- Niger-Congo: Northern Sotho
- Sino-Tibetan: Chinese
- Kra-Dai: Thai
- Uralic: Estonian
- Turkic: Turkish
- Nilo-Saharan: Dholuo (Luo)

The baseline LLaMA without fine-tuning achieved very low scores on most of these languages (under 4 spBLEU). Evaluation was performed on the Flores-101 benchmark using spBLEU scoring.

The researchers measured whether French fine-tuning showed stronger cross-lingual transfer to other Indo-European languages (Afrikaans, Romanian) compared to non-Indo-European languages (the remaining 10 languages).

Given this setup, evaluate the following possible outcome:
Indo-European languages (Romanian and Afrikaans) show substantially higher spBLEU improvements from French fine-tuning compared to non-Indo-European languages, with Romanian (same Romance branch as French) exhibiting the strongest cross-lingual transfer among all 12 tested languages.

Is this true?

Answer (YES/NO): YES